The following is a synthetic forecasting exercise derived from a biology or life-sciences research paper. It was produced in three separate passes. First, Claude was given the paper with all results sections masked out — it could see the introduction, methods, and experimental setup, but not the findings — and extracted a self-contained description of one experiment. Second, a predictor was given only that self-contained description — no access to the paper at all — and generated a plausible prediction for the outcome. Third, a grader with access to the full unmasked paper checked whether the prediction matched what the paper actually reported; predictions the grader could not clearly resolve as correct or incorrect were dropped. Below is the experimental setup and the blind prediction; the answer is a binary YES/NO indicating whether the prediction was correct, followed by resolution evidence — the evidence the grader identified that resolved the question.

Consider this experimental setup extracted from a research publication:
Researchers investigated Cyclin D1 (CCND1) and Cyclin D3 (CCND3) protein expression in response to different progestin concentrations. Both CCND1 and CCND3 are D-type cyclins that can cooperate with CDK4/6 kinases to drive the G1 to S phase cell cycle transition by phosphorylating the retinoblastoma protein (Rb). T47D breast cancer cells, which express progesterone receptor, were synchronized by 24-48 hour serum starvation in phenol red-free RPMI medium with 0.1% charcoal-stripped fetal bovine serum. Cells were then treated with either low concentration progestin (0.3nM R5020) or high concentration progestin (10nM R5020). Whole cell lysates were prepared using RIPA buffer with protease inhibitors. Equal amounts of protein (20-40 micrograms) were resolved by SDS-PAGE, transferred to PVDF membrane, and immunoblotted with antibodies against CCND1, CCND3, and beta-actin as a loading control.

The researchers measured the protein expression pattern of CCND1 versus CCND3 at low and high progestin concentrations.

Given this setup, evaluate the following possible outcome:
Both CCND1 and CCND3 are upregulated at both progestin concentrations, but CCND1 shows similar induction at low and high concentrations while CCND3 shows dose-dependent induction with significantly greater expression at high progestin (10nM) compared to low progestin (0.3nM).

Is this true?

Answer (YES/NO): NO